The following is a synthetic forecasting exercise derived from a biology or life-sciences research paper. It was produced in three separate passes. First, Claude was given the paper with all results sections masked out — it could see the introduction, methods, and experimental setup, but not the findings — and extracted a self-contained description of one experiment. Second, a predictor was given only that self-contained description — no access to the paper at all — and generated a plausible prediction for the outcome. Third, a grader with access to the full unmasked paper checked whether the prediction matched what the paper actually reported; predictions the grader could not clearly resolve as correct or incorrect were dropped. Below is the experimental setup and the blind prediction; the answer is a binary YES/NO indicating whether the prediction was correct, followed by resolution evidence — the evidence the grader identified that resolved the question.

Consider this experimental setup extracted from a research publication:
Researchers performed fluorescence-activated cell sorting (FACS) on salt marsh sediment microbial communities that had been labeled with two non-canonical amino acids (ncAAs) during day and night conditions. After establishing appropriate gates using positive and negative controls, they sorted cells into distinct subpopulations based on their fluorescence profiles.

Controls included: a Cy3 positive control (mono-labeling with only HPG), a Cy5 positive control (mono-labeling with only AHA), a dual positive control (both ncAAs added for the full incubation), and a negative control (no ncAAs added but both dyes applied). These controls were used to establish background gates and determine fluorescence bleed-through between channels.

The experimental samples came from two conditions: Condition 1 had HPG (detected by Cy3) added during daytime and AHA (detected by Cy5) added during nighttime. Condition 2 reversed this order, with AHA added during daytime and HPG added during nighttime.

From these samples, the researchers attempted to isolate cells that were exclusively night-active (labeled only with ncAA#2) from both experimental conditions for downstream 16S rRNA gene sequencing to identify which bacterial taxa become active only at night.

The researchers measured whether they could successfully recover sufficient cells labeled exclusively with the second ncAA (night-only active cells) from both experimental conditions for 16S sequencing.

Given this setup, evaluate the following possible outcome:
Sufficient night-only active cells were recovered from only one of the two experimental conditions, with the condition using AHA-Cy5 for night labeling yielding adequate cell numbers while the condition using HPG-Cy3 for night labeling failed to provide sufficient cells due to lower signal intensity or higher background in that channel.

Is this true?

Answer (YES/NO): NO